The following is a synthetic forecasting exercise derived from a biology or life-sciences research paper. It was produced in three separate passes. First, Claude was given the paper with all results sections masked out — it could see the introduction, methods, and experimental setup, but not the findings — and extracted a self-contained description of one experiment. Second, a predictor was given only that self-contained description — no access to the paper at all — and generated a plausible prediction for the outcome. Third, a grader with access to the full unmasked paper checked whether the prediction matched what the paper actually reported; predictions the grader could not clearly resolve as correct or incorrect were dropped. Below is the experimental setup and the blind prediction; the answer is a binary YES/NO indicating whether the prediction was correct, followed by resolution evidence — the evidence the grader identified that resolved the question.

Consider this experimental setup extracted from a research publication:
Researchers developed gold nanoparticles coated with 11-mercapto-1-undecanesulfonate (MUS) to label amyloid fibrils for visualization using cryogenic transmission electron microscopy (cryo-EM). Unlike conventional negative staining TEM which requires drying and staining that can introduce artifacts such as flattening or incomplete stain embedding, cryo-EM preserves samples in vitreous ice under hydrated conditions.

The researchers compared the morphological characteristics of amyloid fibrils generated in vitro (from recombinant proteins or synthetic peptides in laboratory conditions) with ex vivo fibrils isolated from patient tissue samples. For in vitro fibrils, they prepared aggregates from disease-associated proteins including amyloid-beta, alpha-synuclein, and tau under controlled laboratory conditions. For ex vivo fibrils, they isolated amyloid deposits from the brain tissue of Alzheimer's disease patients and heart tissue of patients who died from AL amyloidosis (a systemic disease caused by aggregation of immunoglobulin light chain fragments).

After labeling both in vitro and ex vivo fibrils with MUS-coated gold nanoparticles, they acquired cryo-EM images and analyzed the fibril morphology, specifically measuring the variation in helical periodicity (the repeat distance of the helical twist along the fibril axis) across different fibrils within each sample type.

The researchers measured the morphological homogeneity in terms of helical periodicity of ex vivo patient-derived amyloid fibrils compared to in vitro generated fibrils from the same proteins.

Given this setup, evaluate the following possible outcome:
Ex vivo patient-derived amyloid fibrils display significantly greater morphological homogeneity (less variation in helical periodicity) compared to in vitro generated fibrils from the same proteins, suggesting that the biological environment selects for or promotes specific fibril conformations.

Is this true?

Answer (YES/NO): YES